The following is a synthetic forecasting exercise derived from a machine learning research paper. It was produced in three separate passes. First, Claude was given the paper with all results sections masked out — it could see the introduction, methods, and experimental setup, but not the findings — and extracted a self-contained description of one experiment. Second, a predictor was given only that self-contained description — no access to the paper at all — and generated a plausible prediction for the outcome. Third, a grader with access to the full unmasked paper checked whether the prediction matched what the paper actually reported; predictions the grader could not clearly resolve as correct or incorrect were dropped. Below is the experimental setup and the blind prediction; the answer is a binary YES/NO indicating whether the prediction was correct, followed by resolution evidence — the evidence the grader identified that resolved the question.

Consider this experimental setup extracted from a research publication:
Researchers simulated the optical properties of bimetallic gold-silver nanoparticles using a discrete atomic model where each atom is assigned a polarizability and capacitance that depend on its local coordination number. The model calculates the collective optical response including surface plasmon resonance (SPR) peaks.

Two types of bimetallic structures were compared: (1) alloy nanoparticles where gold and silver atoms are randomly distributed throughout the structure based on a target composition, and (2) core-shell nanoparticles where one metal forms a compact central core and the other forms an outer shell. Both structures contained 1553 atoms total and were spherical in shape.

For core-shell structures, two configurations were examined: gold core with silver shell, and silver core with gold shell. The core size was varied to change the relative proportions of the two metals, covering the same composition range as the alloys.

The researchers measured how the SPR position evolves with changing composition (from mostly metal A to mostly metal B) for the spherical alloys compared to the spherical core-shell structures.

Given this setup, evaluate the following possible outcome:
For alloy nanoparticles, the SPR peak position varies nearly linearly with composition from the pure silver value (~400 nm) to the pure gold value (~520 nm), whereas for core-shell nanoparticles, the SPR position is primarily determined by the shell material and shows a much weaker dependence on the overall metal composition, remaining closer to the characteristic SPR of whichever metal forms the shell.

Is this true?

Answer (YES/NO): NO